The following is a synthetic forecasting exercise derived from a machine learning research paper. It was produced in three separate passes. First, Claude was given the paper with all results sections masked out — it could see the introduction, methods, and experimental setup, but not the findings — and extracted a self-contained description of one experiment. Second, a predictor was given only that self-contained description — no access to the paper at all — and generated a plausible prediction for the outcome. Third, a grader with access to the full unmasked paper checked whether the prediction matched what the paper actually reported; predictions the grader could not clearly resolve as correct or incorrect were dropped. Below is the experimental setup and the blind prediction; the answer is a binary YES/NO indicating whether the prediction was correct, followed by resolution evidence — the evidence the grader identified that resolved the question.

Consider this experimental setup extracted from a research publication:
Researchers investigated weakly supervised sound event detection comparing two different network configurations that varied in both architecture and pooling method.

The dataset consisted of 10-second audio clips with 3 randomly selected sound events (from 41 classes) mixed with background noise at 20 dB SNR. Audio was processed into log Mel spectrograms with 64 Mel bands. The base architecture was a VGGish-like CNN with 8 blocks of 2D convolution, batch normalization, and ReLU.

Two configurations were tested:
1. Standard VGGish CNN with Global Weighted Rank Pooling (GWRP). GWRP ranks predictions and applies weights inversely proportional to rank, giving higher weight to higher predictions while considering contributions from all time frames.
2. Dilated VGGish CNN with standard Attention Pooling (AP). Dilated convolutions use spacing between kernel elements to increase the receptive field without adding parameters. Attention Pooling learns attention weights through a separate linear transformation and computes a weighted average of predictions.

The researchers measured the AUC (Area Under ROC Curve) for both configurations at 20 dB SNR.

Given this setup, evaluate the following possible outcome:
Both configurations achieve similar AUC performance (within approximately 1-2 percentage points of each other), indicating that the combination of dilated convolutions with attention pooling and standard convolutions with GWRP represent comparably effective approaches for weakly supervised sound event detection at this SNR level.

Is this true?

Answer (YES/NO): YES